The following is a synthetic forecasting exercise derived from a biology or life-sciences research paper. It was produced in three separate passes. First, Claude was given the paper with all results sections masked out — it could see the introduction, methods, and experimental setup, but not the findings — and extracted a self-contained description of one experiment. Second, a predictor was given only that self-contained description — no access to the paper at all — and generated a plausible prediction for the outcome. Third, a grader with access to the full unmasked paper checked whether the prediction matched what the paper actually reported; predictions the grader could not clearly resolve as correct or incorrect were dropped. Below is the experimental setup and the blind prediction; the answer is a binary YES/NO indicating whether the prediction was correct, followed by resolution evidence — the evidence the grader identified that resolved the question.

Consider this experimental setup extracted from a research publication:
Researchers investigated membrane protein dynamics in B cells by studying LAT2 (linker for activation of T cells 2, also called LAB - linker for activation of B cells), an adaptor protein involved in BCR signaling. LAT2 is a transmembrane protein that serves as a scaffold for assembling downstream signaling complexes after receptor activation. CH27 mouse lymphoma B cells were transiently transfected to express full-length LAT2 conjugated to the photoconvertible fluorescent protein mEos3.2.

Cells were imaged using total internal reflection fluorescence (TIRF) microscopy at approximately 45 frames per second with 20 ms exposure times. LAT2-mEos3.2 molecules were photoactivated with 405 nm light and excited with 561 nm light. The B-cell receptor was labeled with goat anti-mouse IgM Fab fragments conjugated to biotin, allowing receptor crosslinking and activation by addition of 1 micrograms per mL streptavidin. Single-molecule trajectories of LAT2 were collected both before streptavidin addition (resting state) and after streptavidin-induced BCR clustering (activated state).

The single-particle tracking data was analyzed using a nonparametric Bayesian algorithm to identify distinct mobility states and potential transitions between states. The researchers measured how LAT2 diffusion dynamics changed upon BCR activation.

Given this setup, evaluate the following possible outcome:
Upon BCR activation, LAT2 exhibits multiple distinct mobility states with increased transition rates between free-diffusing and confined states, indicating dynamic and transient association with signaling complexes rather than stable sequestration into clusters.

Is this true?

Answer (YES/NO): NO